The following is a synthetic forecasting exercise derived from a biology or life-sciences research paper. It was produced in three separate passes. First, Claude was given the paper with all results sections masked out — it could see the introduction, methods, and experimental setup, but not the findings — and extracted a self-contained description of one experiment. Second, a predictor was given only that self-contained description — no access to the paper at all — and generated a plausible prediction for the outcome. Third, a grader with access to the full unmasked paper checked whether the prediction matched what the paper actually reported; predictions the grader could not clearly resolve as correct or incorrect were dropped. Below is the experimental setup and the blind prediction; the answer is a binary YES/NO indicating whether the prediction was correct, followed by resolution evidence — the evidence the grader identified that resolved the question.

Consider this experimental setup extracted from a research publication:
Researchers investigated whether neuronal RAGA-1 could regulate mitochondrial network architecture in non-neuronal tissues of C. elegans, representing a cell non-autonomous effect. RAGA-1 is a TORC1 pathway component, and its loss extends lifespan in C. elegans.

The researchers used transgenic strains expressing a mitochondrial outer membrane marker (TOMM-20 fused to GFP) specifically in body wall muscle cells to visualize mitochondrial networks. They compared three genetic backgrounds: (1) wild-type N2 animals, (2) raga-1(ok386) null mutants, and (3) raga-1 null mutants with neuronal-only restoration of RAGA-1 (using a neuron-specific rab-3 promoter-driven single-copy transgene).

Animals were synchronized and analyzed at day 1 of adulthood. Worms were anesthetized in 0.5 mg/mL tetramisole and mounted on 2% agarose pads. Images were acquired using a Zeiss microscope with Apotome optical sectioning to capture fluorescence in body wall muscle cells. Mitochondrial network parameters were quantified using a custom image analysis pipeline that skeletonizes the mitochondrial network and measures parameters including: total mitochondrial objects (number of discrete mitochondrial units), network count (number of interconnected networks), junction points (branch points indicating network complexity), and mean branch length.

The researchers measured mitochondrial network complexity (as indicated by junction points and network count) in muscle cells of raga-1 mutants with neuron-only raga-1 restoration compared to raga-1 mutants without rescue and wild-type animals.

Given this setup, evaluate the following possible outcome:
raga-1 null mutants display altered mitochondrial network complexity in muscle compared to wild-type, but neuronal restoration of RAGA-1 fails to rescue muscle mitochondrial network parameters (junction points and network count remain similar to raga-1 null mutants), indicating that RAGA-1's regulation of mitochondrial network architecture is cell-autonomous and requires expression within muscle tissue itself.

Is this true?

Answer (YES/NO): NO